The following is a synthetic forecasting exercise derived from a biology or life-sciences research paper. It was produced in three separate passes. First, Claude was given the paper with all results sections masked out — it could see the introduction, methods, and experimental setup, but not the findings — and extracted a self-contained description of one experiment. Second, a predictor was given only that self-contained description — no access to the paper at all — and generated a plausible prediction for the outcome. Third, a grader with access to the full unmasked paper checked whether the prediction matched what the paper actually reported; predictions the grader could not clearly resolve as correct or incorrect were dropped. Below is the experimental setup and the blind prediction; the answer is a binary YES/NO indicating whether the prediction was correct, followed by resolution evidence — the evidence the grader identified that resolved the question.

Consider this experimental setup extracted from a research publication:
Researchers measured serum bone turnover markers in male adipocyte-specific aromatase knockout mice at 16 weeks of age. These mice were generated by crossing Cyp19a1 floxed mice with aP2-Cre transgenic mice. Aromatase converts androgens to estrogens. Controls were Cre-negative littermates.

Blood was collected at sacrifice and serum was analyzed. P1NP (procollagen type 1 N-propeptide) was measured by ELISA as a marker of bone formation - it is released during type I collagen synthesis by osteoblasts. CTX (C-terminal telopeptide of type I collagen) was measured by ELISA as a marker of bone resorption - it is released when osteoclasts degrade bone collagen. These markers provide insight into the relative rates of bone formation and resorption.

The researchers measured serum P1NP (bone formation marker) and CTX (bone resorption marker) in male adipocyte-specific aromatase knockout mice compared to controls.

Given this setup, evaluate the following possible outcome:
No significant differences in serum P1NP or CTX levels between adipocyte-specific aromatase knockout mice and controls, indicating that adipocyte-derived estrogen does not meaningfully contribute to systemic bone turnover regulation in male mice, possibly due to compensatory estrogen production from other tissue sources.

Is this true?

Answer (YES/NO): YES